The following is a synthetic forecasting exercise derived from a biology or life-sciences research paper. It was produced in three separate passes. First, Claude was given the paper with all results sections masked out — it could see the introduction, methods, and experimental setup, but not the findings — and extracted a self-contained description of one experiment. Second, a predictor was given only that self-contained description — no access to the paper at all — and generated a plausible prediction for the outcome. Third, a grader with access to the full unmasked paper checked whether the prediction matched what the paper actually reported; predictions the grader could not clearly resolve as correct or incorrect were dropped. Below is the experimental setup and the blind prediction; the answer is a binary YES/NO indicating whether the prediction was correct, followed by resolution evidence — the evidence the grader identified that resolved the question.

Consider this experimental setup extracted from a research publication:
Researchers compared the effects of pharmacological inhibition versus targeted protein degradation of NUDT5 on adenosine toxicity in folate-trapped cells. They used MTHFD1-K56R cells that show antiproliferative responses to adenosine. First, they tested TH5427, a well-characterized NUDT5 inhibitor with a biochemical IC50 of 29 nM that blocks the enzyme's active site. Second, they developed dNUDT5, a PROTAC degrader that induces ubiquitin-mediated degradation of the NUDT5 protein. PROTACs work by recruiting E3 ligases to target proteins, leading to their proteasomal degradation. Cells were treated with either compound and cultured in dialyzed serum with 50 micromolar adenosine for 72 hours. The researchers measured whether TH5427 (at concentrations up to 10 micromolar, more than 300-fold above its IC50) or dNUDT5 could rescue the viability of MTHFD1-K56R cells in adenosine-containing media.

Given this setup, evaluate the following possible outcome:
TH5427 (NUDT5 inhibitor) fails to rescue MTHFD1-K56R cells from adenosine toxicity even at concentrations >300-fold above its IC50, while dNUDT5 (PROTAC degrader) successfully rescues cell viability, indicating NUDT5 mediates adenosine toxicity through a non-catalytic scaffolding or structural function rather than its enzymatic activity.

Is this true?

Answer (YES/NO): YES